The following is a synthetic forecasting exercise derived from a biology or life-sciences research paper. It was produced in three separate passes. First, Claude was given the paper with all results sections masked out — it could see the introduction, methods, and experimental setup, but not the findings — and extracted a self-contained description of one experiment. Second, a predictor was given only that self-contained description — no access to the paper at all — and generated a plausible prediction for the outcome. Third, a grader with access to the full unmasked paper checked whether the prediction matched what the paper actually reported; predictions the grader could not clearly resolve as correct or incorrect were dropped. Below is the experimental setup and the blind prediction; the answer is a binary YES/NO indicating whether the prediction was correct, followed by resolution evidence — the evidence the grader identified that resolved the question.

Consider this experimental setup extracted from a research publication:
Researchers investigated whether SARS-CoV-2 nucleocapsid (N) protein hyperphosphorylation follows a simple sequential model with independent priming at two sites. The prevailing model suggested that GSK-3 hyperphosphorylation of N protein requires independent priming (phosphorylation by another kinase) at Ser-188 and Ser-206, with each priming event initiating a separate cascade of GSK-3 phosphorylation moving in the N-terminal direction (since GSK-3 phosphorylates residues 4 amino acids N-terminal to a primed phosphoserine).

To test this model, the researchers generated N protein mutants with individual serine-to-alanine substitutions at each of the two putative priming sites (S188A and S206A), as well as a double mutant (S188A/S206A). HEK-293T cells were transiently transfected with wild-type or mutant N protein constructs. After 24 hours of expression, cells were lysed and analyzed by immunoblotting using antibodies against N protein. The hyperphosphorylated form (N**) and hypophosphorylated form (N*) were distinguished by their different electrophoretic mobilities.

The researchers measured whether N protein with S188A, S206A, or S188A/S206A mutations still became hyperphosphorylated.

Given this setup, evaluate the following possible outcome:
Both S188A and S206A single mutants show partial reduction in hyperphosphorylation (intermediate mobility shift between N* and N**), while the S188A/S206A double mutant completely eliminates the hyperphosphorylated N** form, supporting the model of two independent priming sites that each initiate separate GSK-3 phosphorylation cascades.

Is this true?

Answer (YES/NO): NO